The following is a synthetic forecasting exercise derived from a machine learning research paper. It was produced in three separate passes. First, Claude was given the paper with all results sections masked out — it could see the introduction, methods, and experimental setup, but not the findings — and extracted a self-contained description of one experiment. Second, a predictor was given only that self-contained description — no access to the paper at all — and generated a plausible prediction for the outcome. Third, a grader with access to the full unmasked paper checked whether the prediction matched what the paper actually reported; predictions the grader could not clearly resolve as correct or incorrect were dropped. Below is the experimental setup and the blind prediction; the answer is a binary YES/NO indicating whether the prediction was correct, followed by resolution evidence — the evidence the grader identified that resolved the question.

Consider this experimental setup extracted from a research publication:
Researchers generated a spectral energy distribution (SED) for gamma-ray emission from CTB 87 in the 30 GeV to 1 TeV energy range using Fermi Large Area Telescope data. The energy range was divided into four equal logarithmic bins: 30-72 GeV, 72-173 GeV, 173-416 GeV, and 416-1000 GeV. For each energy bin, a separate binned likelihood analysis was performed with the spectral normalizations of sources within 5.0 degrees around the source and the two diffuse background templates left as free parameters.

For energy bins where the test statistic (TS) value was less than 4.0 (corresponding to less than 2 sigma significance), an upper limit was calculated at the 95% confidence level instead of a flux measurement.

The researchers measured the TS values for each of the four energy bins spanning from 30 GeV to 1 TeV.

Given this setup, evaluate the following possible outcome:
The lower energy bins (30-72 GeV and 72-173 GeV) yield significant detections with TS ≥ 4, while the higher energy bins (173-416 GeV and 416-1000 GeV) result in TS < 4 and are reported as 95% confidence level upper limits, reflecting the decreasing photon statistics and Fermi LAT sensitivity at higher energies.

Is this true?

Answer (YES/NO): NO